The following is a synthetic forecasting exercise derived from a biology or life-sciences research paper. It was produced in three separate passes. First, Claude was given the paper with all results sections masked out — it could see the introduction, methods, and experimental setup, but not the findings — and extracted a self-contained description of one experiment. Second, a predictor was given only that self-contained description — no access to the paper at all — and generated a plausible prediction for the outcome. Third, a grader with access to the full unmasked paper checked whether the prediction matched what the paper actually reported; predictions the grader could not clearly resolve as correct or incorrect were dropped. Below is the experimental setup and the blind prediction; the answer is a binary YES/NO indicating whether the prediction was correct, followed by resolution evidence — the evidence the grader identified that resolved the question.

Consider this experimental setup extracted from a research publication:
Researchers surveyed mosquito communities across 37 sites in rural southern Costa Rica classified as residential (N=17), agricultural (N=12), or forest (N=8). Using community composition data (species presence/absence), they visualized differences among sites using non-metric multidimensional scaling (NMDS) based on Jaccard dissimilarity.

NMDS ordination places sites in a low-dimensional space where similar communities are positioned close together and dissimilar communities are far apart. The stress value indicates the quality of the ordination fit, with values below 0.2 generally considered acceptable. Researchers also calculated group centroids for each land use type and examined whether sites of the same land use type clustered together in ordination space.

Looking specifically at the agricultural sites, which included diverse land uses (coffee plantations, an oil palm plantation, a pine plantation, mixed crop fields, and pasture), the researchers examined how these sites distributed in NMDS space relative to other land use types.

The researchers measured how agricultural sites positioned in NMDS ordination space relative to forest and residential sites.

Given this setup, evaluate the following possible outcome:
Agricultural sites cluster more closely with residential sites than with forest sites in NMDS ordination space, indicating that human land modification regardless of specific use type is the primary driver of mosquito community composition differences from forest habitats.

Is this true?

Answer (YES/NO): NO